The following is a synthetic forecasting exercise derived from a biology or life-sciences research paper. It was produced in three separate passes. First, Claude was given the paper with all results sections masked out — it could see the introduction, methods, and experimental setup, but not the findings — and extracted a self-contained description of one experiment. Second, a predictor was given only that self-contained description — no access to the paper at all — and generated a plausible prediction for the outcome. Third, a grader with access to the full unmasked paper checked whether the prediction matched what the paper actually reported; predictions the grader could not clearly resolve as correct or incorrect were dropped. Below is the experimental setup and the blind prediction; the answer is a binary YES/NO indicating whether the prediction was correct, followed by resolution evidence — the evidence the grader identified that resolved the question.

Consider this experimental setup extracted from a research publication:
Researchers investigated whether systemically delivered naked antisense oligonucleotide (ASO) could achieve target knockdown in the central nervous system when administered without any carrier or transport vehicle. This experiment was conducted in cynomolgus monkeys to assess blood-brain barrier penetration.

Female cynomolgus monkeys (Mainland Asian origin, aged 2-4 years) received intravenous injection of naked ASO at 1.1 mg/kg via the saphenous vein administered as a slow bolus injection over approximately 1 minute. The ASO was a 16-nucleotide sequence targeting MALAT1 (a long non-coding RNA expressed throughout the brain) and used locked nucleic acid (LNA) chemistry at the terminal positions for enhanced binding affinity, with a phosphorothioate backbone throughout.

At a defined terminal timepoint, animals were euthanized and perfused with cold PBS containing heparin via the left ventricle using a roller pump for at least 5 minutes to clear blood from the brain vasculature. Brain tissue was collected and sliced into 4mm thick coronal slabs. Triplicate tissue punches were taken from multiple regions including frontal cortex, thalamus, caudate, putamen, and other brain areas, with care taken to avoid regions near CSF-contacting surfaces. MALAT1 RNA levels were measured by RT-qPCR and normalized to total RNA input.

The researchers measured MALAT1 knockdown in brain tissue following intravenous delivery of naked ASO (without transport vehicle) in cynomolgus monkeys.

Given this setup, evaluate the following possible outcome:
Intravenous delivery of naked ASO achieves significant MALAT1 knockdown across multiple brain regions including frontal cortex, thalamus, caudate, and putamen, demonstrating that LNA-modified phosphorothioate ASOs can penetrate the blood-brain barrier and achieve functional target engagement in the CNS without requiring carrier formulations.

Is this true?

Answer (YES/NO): NO